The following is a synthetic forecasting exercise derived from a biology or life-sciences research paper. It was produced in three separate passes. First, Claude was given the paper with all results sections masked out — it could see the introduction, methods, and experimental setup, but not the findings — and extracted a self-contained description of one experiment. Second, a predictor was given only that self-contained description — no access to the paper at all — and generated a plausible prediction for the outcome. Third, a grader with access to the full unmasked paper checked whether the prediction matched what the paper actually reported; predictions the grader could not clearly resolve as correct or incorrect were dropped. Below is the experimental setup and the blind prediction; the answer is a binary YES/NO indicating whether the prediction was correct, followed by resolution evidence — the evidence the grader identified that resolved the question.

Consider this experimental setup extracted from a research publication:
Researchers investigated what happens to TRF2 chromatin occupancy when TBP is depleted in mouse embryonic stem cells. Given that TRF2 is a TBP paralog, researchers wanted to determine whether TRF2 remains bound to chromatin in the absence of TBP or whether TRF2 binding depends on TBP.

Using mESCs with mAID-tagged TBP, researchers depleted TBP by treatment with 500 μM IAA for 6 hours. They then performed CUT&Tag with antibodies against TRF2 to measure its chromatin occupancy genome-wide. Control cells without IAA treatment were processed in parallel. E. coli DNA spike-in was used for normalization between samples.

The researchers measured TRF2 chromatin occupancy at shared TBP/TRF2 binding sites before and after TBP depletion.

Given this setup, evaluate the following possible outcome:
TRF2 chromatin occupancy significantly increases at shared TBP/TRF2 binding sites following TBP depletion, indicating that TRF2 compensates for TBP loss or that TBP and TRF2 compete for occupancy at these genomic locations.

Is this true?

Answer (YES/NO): NO